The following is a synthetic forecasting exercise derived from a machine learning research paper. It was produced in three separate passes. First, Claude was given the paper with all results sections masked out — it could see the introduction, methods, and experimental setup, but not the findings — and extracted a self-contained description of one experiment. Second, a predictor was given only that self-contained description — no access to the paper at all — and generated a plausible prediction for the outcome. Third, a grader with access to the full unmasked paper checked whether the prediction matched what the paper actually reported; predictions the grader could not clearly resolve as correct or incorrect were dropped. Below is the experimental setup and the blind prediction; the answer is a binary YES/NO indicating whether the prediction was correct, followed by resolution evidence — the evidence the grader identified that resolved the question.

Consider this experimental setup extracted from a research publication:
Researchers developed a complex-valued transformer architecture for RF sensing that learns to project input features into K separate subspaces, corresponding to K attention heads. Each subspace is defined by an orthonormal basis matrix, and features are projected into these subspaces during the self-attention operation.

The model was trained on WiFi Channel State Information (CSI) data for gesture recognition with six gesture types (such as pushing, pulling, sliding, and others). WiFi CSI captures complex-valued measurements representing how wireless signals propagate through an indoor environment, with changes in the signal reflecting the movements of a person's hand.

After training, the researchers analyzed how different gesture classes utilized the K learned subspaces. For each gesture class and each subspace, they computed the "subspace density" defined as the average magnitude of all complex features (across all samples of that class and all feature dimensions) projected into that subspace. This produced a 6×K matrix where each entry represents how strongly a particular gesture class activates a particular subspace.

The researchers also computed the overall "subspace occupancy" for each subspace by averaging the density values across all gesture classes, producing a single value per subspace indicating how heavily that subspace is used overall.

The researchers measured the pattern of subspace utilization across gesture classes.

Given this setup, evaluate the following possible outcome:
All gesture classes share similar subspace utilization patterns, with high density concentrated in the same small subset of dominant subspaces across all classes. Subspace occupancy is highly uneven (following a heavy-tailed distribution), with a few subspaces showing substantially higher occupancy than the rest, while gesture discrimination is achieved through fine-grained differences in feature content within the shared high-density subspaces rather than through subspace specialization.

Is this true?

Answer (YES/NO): YES